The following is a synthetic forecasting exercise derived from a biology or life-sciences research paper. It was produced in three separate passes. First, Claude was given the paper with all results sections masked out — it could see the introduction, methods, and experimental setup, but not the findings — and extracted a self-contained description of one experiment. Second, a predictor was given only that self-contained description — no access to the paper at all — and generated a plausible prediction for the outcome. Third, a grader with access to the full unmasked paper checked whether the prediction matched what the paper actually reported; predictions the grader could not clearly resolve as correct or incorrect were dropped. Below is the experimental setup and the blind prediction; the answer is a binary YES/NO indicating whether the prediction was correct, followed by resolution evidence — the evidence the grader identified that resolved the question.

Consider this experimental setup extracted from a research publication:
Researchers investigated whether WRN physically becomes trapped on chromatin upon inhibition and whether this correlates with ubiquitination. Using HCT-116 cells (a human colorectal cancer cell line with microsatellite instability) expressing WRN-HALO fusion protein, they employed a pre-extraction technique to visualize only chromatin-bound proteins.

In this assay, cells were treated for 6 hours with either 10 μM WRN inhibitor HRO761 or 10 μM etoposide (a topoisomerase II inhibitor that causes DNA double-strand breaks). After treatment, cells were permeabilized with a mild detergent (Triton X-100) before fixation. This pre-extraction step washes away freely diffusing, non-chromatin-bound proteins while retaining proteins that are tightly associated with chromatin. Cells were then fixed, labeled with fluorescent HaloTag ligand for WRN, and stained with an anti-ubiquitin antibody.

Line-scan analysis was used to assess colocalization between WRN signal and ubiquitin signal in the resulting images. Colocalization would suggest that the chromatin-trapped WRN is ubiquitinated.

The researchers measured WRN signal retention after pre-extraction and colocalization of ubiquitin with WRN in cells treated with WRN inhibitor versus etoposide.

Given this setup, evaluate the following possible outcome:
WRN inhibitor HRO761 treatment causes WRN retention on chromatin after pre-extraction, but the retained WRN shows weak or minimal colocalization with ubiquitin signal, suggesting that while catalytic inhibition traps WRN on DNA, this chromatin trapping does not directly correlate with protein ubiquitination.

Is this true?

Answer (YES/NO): NO